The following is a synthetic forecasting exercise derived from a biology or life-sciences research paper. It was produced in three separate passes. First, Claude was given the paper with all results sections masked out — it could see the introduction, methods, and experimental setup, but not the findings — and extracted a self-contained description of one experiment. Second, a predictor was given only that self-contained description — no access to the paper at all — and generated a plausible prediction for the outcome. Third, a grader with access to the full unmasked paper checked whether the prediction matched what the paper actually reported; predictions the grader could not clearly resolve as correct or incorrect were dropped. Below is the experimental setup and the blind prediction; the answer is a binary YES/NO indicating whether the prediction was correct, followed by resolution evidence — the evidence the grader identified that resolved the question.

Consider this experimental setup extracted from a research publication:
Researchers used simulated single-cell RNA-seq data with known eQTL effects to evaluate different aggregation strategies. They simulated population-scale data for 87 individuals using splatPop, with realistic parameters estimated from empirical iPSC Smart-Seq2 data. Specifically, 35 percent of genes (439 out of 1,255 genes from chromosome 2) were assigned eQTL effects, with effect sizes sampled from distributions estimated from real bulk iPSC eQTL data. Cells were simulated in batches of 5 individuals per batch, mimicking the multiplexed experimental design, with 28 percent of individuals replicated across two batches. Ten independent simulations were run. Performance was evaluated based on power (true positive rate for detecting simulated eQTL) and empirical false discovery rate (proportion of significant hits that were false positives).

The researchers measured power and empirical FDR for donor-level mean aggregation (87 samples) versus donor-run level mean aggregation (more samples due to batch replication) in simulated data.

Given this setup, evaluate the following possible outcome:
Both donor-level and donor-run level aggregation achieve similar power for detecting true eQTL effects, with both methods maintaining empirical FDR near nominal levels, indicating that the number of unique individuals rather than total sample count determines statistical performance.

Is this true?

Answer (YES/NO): NO